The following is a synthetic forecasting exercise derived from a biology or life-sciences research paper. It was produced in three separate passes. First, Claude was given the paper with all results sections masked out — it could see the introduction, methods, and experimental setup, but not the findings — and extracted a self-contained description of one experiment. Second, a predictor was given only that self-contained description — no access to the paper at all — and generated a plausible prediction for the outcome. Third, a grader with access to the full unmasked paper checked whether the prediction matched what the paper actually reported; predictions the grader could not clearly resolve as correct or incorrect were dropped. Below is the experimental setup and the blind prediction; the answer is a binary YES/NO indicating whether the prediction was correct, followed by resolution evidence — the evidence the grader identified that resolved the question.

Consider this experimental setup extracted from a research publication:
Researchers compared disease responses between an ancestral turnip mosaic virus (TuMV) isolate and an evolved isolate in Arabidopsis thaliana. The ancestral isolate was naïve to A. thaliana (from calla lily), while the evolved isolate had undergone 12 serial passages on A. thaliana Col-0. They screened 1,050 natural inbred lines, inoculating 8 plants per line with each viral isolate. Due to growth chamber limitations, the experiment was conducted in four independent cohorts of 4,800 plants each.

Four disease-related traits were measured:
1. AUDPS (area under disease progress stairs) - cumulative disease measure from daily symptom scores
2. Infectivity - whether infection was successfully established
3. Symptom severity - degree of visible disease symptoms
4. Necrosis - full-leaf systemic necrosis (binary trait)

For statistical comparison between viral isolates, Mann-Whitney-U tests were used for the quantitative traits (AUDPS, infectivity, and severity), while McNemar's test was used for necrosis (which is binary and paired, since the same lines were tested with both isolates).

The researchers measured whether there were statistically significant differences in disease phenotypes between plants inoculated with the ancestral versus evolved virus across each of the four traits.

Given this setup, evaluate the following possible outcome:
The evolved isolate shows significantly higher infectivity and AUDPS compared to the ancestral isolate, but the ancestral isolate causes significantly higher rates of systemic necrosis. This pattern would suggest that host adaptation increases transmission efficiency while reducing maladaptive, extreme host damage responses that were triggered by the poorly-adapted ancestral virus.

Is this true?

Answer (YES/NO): NO